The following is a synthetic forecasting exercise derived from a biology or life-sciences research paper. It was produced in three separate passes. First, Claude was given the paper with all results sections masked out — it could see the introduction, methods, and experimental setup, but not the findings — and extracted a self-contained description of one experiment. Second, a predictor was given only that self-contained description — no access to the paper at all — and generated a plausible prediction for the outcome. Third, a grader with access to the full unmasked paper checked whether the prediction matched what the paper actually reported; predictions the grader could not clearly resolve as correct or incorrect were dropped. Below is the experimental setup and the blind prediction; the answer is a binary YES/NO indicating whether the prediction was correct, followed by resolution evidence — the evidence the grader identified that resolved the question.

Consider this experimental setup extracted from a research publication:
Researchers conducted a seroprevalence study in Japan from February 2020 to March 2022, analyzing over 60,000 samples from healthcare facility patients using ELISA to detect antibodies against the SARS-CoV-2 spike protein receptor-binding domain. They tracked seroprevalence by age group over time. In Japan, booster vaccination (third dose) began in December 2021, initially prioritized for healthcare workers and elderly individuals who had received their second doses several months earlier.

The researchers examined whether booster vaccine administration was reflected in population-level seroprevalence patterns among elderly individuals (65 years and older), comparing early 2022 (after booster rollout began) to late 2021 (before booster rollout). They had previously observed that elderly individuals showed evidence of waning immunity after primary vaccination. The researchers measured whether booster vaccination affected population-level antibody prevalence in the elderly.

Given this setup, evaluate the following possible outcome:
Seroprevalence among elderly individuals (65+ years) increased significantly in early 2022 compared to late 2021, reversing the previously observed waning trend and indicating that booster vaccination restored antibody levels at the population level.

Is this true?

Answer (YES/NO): YES